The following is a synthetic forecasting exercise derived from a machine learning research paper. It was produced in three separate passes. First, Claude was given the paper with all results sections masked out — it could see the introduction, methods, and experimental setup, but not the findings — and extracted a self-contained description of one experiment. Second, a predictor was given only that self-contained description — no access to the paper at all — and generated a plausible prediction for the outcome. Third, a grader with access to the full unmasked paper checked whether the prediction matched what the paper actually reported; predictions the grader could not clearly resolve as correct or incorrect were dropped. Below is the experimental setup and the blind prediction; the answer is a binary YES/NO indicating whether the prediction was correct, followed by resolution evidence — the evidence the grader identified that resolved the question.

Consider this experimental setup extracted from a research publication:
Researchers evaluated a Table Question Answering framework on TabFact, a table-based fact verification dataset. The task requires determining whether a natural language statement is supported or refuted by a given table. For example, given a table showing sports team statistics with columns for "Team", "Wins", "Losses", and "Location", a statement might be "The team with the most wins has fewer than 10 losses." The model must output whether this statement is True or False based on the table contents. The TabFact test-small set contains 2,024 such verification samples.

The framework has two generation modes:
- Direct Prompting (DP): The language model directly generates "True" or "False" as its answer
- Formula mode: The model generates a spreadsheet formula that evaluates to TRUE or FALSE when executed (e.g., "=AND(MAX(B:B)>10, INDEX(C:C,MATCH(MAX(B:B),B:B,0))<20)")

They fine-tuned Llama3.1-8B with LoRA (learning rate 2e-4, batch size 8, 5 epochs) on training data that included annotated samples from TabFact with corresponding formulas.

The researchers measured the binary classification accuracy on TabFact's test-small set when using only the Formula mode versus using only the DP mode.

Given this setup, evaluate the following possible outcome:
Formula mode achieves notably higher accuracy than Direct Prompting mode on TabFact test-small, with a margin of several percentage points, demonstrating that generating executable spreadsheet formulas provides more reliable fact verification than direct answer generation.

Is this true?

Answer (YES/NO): NO